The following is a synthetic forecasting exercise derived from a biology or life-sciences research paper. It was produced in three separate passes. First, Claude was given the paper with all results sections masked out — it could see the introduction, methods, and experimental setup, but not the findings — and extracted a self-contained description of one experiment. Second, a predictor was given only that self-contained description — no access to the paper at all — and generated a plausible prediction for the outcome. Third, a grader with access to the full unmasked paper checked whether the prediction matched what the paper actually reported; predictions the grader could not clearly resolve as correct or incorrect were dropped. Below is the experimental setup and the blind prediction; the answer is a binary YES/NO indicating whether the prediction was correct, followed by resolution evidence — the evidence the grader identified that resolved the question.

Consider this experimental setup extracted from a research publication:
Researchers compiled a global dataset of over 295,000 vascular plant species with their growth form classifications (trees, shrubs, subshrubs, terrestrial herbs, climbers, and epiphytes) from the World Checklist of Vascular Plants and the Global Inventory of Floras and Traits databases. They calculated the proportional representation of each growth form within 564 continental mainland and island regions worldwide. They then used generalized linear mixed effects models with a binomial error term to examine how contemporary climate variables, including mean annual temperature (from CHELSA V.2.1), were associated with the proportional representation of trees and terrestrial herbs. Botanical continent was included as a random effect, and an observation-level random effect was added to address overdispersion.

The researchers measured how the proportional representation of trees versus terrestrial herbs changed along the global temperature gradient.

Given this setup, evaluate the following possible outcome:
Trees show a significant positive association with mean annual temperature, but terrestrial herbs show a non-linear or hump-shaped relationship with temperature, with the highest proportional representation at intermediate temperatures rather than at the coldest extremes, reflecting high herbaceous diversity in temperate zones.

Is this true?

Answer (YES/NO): NO